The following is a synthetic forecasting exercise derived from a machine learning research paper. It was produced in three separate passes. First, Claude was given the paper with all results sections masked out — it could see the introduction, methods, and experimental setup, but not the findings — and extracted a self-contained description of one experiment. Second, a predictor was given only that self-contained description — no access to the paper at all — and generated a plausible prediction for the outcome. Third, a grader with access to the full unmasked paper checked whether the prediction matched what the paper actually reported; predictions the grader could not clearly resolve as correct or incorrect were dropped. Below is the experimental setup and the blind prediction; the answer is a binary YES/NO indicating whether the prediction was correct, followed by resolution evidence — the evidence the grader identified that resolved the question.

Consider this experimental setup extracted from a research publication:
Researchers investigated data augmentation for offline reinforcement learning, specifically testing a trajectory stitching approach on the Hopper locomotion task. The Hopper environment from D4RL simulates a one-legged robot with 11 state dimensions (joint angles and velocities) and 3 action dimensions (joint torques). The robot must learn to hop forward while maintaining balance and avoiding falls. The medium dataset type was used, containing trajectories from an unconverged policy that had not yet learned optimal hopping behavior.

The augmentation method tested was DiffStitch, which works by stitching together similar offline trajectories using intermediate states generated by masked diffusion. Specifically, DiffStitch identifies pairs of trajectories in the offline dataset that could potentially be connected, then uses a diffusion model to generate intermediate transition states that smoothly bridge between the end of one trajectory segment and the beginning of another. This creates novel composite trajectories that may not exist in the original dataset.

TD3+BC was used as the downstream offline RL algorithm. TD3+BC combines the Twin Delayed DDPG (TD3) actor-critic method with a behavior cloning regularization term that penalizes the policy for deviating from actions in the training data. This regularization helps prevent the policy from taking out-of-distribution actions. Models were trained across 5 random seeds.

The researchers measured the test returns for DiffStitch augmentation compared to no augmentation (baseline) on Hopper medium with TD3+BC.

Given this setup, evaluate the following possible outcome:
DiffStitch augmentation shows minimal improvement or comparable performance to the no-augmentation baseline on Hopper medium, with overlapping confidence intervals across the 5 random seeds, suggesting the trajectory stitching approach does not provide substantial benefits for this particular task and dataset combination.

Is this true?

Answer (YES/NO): YES